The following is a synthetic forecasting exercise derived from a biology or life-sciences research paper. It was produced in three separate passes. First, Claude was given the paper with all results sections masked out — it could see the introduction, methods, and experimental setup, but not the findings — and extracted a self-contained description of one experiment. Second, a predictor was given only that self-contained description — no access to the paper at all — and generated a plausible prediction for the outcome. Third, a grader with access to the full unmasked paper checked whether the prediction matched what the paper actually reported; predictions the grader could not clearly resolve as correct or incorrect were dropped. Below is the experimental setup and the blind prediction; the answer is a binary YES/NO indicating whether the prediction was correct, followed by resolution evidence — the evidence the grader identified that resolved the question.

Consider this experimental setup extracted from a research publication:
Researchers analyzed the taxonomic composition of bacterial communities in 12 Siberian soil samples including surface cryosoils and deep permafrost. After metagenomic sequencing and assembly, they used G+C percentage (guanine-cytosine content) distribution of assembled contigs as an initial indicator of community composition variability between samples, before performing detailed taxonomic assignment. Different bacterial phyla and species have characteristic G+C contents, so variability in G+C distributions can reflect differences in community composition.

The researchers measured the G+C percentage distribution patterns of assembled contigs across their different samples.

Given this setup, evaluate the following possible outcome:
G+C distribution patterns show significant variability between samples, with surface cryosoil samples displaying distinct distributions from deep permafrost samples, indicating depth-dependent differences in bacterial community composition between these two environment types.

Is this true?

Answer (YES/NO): NO